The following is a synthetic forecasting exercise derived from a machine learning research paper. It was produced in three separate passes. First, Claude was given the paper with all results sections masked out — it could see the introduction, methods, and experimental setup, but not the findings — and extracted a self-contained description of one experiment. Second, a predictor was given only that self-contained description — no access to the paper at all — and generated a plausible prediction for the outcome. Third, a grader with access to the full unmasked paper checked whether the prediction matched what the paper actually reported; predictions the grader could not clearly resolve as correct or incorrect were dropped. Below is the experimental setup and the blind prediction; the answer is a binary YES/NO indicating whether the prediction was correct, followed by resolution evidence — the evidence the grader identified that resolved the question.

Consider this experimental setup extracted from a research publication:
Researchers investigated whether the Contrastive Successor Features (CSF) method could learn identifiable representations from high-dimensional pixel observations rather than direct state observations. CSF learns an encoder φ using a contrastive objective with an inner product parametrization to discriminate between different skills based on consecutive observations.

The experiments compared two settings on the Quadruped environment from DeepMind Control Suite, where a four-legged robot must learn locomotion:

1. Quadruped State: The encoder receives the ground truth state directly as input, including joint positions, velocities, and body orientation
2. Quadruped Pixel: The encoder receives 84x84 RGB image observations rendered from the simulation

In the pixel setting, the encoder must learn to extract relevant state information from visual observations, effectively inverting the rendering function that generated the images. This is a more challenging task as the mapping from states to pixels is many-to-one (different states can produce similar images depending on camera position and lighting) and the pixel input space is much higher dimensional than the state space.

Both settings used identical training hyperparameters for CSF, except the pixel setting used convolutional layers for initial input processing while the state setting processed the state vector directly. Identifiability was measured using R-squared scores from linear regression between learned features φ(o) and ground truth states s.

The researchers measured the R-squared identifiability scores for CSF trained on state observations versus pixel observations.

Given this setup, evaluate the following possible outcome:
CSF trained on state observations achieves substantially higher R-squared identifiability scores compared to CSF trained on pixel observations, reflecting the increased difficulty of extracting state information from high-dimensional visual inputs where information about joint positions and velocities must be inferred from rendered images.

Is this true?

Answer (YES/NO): NO